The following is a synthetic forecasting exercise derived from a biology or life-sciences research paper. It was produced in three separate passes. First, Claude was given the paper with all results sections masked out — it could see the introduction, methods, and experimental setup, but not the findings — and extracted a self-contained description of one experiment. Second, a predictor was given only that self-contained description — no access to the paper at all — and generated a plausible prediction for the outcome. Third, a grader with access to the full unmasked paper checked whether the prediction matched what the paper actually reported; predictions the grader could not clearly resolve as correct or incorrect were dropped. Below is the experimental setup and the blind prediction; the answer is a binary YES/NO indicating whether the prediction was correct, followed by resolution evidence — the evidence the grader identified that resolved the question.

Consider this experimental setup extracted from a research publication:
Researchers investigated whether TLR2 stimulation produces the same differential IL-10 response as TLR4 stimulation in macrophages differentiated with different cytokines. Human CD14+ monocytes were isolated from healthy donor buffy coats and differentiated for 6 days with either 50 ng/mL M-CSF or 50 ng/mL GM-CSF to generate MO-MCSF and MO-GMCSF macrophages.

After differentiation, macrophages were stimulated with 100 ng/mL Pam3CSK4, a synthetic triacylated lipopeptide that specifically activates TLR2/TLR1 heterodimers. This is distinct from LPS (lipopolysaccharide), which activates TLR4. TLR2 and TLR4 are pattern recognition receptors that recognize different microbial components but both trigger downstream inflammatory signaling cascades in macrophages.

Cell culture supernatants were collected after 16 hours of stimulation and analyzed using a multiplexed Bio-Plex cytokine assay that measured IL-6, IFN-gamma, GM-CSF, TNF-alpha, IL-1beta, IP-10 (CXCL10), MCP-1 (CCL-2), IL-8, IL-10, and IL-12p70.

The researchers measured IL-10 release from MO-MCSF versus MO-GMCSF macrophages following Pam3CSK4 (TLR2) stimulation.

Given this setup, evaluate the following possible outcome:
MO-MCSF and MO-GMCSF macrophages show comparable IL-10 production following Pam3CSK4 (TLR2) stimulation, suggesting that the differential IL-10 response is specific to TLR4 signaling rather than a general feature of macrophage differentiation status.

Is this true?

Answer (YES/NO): NO